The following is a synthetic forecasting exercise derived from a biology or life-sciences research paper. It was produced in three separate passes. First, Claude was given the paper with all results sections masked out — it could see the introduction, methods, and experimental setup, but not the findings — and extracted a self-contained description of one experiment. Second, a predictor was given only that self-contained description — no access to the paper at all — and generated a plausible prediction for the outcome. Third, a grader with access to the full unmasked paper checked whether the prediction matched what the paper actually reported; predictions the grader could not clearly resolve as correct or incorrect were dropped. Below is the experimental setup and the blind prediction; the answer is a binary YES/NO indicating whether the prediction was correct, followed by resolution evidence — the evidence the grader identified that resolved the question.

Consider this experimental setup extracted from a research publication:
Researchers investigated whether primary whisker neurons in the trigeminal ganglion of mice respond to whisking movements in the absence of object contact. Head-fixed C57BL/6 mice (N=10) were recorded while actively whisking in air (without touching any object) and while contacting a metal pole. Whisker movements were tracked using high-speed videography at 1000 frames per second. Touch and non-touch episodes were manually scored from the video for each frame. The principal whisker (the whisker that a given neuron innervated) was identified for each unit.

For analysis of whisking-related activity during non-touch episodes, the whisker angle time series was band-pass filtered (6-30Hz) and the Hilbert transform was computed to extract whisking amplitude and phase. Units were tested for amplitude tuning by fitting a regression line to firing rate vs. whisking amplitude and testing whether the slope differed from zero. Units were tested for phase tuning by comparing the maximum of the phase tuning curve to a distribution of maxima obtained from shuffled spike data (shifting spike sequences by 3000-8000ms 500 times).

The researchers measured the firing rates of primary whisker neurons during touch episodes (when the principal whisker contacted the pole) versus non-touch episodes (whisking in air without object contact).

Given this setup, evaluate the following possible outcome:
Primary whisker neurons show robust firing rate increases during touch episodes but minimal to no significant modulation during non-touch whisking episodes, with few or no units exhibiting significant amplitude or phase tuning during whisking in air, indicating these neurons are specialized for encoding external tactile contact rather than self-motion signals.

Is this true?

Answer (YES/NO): NO